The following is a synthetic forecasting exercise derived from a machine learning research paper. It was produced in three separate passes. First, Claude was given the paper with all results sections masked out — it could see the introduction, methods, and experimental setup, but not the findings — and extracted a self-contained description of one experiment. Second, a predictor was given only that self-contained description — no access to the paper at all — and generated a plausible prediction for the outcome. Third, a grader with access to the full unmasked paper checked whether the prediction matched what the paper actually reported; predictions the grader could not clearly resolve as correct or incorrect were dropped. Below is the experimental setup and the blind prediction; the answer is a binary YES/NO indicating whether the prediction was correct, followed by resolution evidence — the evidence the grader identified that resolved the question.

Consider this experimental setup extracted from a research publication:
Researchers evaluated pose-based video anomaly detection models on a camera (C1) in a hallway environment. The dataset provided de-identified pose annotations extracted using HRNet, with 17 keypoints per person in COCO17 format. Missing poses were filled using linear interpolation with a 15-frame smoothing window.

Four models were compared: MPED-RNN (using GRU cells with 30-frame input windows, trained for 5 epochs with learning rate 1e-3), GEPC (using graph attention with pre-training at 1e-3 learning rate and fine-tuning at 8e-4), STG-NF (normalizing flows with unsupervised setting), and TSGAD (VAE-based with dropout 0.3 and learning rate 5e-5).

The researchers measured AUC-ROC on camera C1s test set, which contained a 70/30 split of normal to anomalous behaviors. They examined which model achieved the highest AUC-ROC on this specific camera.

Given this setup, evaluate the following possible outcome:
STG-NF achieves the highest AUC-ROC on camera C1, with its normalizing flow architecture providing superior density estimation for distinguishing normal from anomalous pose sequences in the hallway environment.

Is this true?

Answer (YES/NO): NO